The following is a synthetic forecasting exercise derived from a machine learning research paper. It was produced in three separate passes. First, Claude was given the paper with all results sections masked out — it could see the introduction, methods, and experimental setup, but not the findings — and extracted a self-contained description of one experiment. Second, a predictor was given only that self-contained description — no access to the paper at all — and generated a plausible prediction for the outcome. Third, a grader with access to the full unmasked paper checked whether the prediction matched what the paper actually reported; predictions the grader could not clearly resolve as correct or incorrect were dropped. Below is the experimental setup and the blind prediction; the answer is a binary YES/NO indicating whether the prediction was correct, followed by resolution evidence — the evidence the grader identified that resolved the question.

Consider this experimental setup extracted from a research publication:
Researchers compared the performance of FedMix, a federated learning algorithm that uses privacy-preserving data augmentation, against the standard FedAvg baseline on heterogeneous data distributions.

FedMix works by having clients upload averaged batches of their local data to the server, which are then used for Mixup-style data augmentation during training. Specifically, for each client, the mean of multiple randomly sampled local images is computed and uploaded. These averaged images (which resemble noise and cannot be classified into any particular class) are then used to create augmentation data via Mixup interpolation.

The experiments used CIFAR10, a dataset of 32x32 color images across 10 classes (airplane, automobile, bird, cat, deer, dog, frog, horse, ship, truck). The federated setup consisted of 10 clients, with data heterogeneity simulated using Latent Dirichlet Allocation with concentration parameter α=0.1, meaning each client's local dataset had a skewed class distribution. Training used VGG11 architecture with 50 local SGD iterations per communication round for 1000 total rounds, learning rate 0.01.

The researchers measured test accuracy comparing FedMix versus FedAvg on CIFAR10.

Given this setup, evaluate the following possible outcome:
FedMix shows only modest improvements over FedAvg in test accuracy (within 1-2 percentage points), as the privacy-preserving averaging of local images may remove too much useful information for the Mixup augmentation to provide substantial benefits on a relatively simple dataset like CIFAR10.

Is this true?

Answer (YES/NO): NO